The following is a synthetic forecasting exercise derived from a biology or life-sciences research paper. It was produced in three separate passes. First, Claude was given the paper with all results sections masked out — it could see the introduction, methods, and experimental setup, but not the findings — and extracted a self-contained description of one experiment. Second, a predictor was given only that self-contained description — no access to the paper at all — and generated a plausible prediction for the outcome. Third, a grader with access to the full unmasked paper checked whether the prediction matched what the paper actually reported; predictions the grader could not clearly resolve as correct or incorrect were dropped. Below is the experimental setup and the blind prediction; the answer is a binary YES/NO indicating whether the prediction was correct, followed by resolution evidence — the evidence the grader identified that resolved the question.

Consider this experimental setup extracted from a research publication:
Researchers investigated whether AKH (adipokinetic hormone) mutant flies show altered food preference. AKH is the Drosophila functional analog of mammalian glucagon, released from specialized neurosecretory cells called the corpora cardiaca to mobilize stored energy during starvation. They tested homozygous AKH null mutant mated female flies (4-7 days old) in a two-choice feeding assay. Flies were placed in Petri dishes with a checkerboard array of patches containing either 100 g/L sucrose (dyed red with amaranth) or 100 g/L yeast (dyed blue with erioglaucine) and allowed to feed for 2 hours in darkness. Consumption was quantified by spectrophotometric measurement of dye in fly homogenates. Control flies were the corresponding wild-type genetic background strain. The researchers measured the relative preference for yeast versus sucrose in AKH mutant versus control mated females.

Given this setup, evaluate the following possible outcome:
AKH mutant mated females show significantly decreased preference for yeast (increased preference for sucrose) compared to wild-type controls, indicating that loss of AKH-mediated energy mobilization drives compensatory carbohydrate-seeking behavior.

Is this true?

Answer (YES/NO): NO